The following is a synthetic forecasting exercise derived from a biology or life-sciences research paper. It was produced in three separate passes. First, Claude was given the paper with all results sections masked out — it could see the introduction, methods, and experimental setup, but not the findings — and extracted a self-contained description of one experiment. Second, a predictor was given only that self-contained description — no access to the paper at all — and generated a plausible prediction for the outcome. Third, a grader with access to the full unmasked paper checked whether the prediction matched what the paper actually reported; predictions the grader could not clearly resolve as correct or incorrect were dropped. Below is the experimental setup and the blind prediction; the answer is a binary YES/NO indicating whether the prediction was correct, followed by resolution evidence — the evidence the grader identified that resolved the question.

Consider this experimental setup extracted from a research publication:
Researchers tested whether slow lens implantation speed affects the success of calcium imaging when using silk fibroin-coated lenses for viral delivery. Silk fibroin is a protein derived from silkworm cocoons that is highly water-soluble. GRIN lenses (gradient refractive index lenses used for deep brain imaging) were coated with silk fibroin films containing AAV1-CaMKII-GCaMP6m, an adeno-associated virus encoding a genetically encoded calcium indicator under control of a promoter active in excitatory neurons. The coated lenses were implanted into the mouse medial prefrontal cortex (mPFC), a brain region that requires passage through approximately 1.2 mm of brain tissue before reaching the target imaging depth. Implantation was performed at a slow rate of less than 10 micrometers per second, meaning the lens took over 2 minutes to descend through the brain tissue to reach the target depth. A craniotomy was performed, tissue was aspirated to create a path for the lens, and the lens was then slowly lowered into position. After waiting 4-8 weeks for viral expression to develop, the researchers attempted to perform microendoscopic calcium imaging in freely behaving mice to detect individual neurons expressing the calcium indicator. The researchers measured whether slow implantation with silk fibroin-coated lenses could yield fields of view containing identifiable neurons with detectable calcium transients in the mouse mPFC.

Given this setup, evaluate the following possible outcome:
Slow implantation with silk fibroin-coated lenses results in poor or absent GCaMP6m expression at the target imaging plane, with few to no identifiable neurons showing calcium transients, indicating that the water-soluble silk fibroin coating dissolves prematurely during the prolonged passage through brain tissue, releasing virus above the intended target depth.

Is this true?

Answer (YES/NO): YES